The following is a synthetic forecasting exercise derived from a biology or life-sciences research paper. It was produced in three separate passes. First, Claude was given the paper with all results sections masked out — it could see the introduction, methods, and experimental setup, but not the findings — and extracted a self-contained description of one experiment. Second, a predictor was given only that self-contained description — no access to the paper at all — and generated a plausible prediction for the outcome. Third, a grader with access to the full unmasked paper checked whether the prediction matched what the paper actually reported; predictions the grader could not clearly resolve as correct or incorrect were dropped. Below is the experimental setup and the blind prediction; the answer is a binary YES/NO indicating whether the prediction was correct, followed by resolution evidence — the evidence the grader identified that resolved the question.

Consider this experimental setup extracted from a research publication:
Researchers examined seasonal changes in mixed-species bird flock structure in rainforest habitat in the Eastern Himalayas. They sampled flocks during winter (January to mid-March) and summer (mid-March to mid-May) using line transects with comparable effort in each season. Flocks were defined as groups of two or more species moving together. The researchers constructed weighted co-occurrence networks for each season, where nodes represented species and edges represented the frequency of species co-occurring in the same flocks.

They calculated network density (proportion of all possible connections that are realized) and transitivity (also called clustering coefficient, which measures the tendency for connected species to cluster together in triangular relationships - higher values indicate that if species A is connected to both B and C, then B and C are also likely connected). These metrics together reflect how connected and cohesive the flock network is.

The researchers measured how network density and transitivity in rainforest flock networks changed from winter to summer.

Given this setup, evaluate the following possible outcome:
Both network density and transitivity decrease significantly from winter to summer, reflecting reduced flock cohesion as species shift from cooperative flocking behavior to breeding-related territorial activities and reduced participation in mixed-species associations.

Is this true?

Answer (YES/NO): YES